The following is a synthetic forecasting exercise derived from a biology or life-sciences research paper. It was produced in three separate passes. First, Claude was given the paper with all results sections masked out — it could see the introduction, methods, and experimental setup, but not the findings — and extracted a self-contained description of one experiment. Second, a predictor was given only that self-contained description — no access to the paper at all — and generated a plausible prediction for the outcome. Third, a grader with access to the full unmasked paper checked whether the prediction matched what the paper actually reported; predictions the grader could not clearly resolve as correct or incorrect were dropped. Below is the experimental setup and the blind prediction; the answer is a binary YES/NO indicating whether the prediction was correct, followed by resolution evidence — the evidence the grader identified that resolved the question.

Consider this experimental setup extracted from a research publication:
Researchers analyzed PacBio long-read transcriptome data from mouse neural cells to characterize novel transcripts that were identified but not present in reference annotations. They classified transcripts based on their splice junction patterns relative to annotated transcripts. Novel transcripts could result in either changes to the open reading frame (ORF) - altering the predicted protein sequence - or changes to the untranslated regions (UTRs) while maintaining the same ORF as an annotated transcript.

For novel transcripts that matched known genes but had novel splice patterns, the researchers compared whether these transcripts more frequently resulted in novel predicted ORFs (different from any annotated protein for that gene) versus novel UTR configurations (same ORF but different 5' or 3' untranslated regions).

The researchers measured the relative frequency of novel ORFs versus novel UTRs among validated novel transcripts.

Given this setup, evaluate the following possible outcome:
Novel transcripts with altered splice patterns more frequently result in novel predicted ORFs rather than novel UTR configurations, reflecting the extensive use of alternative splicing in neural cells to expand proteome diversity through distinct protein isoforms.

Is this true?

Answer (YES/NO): YES